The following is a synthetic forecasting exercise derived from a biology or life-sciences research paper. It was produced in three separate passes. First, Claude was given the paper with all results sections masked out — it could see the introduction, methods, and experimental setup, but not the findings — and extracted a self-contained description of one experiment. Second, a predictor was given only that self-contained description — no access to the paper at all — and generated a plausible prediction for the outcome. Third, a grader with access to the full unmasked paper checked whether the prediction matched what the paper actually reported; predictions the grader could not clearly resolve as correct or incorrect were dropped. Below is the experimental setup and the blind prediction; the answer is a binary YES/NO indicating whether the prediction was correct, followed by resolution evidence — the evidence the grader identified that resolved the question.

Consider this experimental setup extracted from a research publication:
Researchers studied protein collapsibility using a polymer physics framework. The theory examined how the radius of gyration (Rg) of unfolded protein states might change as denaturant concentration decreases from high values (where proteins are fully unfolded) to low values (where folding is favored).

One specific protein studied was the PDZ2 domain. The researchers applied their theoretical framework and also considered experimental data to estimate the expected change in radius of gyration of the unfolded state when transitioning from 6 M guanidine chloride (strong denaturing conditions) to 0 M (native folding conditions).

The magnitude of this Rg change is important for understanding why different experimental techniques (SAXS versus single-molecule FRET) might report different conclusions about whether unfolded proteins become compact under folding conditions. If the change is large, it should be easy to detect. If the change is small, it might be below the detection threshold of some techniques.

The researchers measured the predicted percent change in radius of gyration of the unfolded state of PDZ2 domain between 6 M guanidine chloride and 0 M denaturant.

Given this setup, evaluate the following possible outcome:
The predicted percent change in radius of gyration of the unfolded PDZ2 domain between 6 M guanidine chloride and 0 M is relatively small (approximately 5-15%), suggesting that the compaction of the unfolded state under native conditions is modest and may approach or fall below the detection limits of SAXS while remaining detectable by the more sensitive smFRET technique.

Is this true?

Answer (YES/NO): YES